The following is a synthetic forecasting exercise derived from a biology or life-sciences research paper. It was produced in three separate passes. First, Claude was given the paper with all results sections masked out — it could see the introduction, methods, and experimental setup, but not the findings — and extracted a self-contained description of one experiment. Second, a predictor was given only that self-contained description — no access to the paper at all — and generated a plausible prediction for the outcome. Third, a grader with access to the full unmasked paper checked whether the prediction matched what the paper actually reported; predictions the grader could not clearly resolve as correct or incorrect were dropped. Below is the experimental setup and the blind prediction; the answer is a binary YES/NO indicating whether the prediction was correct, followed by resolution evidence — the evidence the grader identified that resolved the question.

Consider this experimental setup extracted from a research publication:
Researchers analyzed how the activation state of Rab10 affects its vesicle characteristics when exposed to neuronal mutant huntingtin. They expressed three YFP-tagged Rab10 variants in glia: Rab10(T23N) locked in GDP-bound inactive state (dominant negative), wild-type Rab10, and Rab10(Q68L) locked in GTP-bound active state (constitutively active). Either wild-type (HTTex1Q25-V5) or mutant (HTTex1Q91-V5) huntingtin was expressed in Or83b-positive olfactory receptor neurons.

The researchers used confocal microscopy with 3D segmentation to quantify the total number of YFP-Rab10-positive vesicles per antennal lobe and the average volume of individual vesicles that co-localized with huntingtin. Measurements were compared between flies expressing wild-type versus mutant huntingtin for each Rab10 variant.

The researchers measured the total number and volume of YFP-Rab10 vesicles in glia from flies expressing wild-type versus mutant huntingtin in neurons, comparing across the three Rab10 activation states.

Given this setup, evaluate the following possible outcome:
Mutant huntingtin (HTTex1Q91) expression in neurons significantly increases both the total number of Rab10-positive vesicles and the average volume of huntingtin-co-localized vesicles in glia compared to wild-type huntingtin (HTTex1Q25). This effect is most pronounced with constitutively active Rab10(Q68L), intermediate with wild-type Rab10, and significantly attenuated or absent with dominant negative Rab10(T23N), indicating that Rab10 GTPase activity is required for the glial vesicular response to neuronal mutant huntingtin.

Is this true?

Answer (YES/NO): YES